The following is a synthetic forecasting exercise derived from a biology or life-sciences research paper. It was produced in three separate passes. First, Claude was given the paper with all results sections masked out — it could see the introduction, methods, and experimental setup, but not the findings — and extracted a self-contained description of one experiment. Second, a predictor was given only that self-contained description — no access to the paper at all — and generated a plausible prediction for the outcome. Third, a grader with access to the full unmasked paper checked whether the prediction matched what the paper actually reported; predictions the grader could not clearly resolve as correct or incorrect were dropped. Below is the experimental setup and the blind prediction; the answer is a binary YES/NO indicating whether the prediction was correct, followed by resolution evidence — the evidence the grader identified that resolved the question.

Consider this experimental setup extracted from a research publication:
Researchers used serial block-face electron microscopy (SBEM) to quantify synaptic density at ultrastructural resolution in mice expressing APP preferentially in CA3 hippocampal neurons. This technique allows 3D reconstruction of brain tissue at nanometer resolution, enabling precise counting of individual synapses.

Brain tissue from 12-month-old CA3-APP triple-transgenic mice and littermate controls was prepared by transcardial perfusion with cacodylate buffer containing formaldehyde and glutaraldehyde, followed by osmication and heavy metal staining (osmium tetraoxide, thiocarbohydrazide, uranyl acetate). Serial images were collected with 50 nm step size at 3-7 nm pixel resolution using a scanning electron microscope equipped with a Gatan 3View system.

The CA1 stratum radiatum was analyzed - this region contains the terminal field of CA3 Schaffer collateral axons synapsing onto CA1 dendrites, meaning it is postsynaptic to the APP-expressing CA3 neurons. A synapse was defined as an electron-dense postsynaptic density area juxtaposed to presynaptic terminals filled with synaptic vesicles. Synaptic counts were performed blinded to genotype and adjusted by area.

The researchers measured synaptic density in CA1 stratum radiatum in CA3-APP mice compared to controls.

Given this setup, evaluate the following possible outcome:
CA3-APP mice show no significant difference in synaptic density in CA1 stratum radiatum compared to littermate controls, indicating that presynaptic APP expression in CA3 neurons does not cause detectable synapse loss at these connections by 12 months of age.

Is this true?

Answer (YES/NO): NO